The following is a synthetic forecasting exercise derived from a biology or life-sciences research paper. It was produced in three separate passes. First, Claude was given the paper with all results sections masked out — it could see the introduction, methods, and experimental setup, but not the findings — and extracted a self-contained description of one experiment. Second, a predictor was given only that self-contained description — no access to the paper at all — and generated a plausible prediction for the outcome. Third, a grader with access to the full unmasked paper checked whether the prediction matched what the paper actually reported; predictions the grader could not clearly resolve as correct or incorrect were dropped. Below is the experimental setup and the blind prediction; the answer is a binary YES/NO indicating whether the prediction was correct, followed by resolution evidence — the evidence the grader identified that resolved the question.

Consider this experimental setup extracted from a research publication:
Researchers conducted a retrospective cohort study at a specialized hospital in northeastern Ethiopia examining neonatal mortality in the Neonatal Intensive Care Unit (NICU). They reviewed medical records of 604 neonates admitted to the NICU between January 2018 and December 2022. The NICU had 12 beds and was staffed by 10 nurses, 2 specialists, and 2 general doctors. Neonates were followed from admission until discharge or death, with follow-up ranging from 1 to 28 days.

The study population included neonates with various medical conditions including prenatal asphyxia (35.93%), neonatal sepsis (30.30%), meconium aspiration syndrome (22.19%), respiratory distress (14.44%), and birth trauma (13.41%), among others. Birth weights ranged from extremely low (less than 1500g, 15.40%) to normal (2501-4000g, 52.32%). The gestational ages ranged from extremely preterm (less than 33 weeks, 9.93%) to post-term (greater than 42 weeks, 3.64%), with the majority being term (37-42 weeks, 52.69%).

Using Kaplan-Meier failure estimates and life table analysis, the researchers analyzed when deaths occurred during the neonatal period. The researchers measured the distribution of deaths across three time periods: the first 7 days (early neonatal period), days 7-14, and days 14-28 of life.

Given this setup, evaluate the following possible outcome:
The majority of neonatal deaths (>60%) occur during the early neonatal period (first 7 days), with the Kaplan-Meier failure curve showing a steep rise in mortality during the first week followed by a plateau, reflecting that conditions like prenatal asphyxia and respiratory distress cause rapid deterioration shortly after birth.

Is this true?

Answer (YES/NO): YES